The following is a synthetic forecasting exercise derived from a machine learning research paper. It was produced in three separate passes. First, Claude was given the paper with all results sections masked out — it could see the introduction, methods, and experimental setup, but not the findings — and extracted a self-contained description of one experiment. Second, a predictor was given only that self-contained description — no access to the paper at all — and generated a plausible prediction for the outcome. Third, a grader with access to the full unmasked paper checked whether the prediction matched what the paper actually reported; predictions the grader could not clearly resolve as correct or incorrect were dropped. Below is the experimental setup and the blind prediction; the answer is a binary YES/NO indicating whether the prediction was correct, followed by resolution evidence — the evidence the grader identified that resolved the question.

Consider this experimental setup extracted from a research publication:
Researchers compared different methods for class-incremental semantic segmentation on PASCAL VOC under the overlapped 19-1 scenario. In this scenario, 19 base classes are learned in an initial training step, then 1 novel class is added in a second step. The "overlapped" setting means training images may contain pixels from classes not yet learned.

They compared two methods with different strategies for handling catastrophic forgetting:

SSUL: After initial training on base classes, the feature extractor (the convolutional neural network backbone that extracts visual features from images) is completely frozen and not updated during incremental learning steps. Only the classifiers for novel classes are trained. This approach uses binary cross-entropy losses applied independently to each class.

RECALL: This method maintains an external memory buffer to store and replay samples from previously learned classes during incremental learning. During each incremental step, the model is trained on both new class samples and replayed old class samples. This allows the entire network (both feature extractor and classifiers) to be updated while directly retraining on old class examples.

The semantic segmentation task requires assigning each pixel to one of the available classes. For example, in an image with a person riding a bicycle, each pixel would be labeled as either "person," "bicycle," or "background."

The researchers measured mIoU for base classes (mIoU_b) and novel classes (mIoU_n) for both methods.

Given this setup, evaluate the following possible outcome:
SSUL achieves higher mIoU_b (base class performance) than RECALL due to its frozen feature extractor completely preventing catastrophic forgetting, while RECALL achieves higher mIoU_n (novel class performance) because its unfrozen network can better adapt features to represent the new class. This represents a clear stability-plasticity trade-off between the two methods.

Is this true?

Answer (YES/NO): YES